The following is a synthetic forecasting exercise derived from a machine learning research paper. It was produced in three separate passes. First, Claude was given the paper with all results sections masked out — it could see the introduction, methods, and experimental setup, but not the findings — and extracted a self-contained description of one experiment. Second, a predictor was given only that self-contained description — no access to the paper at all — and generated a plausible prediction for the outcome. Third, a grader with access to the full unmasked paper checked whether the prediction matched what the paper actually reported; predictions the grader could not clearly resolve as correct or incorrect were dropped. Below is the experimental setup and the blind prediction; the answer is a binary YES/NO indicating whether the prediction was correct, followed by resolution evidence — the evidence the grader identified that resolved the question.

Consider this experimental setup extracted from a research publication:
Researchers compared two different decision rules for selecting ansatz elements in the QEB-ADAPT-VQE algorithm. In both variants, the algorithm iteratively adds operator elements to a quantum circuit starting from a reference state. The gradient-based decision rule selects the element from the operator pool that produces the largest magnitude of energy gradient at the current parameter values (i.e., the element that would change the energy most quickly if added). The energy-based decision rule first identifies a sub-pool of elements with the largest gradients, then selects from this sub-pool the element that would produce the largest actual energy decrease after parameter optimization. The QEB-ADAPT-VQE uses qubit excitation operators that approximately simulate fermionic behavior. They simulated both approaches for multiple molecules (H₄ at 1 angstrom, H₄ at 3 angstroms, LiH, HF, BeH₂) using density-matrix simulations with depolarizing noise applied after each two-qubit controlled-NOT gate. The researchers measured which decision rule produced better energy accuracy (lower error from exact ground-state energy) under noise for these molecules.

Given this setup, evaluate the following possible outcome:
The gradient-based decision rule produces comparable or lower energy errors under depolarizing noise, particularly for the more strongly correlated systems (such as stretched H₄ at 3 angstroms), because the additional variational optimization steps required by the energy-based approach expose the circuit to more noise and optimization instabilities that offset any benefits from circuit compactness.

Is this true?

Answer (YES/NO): NO